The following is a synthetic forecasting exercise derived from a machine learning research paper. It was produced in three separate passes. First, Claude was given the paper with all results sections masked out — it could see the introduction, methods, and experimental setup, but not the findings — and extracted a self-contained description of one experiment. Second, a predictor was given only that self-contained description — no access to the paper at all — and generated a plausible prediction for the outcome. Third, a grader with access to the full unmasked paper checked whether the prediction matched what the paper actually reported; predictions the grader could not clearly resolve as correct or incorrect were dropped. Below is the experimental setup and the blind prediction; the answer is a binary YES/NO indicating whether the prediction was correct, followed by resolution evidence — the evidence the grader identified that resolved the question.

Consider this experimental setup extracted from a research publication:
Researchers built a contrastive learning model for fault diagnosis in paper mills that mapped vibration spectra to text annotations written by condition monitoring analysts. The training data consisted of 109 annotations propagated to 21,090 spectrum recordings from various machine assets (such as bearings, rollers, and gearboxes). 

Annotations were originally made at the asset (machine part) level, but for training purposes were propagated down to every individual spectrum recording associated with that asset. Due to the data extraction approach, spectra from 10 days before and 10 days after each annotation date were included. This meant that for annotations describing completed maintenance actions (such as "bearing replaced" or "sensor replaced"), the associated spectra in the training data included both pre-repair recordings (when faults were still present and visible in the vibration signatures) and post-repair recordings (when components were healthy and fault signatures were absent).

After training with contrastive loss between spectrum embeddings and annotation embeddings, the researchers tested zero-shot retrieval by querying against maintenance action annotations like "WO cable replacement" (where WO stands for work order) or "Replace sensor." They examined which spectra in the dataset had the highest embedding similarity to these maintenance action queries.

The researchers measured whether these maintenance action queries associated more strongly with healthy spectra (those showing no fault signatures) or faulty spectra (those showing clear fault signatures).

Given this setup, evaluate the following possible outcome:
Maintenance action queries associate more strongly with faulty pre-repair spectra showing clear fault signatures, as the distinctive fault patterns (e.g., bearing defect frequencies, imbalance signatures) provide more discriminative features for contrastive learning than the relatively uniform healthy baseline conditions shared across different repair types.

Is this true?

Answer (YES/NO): YES